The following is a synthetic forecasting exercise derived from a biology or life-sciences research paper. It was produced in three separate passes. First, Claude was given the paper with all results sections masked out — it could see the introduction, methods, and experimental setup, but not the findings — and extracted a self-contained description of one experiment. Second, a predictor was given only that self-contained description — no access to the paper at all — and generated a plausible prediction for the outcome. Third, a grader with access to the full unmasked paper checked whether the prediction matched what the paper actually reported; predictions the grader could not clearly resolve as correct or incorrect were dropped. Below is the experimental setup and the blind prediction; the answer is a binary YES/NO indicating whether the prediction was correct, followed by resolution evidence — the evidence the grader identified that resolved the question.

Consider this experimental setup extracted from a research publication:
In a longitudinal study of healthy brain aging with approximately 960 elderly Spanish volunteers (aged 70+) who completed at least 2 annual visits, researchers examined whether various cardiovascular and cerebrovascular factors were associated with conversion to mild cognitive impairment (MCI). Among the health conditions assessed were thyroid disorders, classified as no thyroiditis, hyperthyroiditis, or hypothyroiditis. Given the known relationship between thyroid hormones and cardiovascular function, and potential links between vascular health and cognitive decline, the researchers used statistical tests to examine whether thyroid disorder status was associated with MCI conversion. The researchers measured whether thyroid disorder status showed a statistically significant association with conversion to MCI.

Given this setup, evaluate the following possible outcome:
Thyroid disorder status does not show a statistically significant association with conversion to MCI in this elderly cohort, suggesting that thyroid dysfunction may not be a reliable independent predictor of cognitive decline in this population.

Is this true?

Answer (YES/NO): NO